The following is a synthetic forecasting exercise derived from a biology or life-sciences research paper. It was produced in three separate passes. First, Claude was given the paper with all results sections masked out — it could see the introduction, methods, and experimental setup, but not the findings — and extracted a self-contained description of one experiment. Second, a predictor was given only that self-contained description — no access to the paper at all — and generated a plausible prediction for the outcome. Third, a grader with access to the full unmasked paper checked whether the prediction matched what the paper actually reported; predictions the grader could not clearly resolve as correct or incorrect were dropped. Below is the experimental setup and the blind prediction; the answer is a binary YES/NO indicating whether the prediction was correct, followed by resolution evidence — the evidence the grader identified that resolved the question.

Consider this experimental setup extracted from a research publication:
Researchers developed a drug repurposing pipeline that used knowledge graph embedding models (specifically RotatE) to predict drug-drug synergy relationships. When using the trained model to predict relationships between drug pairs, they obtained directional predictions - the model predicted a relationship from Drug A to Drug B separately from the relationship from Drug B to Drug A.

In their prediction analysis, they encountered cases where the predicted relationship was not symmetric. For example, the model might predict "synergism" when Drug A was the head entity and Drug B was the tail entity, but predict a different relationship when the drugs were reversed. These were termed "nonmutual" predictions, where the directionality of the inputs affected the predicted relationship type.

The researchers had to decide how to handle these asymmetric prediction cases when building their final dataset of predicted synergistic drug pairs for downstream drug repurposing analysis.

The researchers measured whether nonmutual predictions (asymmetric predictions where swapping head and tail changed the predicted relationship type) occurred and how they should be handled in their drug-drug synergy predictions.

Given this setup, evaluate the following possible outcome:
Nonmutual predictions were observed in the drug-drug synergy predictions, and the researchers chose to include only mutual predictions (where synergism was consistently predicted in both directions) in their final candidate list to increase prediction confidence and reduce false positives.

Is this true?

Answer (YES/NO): NO